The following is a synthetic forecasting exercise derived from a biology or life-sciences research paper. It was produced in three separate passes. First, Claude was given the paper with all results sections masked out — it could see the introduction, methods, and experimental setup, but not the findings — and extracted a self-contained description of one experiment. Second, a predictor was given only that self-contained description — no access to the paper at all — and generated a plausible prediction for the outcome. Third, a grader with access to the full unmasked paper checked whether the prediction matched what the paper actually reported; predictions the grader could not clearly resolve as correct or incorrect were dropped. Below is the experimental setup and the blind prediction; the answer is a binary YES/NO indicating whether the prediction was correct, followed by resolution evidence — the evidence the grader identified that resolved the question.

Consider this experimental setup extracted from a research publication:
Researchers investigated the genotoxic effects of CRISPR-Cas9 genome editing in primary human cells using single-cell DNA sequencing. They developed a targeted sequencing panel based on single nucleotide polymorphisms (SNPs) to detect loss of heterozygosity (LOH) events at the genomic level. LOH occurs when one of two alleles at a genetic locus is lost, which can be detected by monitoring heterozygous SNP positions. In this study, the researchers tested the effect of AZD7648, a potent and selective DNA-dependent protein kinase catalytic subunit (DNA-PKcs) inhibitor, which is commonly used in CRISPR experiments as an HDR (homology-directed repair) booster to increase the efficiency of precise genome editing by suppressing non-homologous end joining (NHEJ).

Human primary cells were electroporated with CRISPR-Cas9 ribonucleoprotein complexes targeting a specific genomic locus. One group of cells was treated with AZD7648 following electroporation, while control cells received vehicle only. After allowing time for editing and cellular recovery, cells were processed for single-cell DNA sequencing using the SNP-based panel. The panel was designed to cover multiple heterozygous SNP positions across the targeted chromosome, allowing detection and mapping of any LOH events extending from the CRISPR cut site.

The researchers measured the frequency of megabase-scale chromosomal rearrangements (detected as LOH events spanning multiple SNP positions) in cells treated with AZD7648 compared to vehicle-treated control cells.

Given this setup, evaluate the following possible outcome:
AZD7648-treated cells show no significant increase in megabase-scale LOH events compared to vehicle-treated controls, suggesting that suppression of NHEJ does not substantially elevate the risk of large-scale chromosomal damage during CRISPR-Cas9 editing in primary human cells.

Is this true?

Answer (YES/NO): NO